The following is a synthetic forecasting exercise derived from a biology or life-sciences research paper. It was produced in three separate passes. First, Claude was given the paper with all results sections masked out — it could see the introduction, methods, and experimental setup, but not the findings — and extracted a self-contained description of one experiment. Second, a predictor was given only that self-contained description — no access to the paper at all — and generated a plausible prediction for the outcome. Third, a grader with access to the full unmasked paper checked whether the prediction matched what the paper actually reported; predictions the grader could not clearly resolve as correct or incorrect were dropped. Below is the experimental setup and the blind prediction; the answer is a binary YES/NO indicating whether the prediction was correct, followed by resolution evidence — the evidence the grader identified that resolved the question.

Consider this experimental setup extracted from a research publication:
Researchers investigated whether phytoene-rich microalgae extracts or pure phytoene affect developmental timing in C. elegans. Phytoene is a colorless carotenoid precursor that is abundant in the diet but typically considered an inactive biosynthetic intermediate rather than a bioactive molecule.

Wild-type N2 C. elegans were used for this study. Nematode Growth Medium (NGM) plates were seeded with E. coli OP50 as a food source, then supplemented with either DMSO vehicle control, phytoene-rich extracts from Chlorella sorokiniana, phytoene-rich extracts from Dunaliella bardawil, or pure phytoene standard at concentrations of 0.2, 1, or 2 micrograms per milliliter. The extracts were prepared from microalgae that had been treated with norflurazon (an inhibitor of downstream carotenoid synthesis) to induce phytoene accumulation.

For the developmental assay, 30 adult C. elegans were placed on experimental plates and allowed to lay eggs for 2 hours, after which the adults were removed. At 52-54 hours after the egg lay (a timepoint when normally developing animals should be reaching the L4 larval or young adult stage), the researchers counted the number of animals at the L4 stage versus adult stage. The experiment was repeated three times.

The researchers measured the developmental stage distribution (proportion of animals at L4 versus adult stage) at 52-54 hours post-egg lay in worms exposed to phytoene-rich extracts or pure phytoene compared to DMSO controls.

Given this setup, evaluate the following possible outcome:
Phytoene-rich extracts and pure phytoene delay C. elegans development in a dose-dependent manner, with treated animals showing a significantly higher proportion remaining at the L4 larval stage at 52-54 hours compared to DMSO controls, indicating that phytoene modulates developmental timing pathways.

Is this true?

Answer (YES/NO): NO